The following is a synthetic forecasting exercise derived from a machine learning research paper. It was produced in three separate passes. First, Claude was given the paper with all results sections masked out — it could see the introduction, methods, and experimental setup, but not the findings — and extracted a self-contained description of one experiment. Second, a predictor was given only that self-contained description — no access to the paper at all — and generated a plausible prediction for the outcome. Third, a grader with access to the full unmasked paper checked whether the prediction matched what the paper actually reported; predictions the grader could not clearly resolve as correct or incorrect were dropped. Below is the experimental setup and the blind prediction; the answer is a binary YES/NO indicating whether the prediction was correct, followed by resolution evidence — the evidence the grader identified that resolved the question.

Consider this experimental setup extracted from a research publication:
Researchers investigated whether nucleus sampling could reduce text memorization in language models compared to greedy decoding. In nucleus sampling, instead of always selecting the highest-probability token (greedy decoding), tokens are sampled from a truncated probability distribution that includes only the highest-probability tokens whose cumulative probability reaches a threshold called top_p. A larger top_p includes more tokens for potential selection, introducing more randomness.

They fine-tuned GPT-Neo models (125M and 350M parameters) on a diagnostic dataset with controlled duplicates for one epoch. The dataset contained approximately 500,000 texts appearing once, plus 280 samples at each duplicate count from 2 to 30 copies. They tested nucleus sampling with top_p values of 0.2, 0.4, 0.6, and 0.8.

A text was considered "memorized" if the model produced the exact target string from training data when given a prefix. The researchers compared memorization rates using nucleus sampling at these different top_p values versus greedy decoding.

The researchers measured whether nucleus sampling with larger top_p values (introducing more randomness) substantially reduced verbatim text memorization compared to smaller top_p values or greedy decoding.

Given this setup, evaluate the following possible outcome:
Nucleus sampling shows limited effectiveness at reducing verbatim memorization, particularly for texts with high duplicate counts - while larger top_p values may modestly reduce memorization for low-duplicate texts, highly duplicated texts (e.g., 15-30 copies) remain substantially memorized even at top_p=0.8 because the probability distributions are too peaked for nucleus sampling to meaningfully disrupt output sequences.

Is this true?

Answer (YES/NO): YES